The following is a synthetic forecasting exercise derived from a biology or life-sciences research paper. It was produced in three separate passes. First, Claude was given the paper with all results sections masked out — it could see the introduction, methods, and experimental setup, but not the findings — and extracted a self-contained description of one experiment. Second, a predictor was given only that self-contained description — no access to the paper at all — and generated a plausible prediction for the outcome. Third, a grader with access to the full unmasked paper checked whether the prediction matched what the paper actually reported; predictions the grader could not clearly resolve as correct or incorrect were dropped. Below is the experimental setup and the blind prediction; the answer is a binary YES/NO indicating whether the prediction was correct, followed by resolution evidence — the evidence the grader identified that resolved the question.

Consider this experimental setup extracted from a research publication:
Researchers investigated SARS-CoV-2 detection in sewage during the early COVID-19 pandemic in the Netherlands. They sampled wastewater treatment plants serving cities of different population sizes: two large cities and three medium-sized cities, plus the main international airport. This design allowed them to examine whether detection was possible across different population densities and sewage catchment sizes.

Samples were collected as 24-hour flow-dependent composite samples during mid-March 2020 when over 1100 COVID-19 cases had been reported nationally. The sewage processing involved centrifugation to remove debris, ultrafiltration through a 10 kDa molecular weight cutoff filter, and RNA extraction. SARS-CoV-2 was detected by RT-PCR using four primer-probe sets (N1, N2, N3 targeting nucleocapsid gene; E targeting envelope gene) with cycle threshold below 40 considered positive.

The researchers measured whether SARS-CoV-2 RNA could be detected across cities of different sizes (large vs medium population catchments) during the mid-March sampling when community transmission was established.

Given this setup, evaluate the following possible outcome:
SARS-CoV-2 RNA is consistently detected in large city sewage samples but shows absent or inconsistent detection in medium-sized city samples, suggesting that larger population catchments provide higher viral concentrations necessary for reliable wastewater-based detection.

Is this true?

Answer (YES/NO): NO